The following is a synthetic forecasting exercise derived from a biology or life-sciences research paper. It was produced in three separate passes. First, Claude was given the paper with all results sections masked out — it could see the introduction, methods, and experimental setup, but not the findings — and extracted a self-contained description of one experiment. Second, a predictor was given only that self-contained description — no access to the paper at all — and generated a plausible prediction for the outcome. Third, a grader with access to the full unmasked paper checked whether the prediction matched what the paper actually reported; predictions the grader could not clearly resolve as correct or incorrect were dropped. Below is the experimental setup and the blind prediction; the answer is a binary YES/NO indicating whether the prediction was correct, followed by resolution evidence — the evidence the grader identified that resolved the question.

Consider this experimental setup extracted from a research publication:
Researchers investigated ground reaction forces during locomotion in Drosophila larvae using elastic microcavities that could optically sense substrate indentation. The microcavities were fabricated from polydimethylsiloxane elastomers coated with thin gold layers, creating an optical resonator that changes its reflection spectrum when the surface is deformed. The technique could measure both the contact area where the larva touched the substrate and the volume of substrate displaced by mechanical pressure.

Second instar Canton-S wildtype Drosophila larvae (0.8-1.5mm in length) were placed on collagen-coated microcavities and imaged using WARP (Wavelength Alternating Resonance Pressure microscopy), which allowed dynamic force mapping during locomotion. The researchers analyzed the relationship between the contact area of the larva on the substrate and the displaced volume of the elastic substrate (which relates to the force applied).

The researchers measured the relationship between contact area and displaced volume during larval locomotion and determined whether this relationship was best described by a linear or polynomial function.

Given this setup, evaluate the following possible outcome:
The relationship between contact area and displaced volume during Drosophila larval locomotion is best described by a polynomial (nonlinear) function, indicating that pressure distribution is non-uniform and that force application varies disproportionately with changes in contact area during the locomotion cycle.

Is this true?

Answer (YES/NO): YES